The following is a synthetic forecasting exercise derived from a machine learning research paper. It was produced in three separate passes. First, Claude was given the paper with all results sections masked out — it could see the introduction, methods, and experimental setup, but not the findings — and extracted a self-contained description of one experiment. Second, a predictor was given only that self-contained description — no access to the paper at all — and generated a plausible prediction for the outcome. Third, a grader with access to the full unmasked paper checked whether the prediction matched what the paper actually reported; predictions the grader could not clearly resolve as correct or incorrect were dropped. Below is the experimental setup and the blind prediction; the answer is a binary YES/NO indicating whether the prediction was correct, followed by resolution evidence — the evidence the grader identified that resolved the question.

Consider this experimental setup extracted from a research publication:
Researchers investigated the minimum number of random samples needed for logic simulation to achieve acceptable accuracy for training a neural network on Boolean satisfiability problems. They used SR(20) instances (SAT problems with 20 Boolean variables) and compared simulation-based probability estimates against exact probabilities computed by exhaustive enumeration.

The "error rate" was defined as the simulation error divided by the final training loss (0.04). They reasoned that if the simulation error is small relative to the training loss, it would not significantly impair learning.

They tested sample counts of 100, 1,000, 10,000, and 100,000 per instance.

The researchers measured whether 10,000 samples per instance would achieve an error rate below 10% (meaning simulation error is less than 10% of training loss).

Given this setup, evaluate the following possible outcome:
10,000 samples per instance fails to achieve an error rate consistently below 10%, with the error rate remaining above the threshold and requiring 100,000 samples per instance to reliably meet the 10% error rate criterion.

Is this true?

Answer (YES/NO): NO